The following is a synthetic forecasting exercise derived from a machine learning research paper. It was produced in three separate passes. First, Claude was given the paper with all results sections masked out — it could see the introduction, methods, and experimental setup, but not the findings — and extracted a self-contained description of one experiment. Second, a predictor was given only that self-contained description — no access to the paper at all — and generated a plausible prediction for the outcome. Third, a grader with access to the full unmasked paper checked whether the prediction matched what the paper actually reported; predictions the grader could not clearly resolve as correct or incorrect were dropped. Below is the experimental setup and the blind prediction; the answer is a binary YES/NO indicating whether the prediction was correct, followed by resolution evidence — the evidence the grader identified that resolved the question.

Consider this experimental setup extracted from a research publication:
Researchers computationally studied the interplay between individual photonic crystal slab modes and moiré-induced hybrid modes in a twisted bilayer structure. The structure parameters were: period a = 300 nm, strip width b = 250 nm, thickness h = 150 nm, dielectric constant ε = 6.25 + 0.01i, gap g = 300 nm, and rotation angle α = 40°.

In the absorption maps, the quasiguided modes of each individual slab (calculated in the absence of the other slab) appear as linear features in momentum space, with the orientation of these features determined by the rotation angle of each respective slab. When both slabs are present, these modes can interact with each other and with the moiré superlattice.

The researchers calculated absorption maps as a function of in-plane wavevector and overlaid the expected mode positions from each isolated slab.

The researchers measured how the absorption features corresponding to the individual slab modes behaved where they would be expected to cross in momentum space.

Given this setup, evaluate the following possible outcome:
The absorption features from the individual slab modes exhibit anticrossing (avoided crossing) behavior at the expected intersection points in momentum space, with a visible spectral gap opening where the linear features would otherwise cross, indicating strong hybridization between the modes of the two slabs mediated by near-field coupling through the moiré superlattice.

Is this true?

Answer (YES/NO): YES